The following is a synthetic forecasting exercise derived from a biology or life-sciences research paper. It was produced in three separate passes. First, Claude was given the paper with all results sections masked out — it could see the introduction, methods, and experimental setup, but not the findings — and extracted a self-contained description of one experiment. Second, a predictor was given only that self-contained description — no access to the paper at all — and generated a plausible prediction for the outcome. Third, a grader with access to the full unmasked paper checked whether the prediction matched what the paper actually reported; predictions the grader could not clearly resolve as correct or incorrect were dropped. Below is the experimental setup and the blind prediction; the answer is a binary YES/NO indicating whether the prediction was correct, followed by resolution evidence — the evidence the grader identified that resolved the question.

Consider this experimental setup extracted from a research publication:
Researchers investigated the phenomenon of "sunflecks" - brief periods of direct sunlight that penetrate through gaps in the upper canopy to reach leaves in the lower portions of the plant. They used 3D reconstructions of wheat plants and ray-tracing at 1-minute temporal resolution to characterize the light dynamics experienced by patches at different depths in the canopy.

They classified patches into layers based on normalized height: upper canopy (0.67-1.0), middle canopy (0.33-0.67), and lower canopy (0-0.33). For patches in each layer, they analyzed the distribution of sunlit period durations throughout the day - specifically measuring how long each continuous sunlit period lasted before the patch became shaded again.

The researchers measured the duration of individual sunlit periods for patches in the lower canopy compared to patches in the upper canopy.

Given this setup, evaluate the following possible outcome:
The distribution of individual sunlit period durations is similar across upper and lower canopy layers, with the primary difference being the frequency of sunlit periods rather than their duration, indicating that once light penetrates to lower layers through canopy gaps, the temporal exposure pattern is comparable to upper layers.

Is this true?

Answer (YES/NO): NO